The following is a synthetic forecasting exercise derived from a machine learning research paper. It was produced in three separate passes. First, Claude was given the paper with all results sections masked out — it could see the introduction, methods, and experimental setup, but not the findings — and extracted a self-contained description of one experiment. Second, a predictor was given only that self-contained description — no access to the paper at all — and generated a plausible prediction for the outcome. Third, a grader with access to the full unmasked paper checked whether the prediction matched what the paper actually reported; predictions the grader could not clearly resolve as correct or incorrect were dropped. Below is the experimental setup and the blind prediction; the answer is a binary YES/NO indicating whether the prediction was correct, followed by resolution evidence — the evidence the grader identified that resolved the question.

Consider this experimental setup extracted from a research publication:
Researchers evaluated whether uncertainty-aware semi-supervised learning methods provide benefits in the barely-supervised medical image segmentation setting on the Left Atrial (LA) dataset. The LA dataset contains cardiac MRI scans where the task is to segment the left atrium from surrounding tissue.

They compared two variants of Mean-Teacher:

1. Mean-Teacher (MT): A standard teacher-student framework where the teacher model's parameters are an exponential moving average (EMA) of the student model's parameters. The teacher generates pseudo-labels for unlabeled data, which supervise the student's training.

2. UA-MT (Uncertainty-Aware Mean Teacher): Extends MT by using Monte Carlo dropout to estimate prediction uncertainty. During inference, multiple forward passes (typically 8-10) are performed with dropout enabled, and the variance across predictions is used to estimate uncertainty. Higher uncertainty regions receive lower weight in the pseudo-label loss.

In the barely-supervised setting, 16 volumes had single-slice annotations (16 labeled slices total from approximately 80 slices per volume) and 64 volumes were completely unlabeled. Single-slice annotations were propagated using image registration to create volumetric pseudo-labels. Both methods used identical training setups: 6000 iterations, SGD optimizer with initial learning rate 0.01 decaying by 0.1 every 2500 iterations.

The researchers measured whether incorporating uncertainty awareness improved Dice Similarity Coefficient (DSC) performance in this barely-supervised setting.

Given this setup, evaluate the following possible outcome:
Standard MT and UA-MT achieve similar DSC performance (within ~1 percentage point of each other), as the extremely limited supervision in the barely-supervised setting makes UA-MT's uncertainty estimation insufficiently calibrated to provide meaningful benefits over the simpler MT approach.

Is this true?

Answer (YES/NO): NO